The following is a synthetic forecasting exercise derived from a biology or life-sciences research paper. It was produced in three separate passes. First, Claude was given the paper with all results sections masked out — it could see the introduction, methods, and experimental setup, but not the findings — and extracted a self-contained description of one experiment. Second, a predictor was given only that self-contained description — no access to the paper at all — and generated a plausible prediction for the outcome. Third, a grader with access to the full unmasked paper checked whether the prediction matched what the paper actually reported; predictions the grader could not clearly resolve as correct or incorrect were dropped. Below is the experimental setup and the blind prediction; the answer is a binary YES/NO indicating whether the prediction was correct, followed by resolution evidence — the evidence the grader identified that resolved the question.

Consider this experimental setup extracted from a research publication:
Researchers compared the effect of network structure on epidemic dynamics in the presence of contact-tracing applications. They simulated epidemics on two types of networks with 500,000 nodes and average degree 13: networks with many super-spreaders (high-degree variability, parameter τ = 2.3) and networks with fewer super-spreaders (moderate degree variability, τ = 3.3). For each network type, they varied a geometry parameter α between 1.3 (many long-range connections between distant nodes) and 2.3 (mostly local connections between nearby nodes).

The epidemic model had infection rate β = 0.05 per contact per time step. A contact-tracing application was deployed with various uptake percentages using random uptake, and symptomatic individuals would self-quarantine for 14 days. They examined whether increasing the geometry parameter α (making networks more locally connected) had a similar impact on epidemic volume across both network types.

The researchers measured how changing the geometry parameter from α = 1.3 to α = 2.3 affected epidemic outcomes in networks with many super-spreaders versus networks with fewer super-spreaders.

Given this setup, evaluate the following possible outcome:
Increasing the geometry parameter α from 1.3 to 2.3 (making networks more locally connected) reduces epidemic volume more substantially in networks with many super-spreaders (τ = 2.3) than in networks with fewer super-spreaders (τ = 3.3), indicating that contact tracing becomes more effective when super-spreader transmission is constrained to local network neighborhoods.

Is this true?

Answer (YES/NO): NO